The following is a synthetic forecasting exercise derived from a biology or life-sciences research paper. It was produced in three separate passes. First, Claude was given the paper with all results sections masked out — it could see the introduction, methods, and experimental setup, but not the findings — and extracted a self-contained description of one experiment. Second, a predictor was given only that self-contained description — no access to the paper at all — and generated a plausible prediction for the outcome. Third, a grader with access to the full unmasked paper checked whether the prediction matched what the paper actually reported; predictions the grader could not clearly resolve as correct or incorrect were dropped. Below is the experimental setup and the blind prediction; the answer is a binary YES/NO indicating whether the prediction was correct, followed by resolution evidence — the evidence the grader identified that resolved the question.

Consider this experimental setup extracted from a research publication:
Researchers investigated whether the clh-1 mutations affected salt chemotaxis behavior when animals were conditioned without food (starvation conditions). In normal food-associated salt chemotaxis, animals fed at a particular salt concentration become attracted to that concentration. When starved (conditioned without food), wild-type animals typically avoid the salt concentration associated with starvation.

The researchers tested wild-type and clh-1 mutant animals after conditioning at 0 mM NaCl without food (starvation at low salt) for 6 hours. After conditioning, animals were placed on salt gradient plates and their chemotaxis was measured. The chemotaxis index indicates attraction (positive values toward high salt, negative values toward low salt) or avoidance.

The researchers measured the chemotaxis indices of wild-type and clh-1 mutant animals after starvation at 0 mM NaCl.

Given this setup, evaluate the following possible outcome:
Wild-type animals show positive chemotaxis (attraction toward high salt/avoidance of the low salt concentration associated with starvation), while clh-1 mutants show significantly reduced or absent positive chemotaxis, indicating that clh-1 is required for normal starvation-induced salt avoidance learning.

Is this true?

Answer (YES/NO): NO